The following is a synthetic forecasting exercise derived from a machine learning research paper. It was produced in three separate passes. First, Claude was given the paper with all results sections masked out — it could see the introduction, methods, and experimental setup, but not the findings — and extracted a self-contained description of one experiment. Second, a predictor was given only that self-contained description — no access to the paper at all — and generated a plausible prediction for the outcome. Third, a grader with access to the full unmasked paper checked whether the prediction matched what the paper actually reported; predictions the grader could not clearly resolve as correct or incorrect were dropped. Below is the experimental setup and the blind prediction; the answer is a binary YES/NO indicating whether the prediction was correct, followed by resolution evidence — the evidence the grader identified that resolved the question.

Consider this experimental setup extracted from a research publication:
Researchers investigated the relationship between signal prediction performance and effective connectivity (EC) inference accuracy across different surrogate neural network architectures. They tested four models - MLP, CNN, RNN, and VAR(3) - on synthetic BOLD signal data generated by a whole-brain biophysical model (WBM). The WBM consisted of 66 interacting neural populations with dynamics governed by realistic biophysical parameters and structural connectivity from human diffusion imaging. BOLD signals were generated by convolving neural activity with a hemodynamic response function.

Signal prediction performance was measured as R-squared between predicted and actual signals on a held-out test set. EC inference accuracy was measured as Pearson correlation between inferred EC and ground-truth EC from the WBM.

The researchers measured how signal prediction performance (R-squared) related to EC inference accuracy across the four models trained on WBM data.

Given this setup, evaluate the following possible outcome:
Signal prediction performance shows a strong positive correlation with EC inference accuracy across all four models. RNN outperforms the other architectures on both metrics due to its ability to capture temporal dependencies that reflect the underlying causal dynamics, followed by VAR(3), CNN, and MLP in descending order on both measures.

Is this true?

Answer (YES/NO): NO